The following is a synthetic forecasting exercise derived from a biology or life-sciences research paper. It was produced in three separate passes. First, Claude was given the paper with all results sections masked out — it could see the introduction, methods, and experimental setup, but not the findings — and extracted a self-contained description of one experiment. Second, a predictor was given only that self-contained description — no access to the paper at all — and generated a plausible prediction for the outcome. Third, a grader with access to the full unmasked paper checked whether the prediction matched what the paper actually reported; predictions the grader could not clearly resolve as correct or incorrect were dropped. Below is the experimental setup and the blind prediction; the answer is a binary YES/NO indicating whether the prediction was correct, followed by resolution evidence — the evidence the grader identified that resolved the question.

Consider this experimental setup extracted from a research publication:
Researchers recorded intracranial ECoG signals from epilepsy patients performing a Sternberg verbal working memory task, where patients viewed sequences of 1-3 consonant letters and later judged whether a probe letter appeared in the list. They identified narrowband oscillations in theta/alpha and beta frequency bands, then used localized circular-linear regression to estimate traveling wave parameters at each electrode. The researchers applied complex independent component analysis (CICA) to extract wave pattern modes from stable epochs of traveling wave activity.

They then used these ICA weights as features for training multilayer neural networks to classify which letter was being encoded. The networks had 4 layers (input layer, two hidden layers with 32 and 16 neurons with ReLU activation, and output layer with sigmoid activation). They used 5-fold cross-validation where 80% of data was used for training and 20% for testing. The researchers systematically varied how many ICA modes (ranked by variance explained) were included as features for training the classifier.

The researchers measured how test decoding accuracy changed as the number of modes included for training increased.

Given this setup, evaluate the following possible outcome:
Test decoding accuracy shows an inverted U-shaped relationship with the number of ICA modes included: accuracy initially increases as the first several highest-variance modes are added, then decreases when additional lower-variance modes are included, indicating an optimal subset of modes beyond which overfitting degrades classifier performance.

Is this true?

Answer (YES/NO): NO